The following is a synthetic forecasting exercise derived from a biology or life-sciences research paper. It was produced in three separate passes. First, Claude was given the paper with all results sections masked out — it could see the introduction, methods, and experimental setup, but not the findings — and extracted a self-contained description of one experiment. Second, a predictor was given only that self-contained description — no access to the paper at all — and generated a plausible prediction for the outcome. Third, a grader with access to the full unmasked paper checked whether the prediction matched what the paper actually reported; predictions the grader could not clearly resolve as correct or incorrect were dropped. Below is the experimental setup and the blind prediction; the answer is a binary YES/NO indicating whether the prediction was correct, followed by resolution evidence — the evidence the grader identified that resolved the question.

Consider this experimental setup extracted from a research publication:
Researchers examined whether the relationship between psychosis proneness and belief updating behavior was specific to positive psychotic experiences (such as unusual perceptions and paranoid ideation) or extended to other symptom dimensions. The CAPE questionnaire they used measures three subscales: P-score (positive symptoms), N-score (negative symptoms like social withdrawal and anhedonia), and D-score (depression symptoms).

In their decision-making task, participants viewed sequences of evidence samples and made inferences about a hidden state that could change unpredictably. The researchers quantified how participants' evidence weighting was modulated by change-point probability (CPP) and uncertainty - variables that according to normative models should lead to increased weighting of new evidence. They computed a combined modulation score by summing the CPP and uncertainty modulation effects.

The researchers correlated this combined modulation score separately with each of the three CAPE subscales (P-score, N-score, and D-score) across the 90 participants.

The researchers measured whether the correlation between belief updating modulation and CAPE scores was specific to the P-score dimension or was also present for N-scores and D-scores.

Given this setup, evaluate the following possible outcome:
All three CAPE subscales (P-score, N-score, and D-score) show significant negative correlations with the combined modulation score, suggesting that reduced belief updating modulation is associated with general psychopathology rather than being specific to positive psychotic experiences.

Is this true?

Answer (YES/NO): NO